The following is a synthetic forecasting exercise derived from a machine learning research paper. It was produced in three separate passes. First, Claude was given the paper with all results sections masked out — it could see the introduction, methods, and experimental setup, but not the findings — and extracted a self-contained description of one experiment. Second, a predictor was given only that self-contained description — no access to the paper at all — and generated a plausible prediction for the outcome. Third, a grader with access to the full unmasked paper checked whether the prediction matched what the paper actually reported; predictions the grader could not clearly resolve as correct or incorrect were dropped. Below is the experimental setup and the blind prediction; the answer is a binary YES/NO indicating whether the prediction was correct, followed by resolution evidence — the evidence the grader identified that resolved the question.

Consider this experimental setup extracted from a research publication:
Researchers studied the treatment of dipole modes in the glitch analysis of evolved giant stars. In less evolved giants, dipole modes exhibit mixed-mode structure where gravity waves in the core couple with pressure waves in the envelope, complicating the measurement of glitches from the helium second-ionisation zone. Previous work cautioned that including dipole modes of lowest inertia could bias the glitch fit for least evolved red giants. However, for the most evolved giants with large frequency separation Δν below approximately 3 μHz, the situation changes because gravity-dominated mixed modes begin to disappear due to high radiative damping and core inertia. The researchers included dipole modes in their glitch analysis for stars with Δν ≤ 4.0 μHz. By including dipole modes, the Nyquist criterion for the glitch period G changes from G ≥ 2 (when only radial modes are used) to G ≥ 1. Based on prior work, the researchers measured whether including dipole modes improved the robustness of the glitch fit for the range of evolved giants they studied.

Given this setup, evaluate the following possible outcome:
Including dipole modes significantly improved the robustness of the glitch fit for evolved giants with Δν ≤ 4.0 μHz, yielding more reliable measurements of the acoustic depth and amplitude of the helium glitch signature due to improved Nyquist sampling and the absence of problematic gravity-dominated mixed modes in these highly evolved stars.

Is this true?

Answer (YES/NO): NO